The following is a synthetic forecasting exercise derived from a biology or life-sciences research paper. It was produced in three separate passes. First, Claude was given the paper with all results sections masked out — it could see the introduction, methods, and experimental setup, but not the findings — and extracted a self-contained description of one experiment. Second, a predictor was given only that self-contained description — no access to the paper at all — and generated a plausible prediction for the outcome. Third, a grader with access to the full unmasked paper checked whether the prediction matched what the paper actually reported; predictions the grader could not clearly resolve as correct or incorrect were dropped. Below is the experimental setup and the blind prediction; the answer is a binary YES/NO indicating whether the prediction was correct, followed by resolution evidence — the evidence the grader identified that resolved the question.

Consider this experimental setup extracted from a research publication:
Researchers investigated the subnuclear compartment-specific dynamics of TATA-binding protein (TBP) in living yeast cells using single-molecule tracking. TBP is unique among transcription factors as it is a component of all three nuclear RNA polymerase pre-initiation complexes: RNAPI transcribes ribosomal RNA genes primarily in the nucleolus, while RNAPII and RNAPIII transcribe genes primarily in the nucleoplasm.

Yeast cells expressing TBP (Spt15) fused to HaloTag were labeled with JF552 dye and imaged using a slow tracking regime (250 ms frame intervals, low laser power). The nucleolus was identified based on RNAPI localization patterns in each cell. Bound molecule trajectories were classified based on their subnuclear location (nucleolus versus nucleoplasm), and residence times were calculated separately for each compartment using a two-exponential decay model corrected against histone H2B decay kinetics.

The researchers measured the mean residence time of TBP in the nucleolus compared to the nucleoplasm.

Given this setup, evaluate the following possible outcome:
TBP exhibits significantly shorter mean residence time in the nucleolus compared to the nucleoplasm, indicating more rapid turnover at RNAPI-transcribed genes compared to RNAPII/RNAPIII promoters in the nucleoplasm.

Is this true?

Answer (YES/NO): NO